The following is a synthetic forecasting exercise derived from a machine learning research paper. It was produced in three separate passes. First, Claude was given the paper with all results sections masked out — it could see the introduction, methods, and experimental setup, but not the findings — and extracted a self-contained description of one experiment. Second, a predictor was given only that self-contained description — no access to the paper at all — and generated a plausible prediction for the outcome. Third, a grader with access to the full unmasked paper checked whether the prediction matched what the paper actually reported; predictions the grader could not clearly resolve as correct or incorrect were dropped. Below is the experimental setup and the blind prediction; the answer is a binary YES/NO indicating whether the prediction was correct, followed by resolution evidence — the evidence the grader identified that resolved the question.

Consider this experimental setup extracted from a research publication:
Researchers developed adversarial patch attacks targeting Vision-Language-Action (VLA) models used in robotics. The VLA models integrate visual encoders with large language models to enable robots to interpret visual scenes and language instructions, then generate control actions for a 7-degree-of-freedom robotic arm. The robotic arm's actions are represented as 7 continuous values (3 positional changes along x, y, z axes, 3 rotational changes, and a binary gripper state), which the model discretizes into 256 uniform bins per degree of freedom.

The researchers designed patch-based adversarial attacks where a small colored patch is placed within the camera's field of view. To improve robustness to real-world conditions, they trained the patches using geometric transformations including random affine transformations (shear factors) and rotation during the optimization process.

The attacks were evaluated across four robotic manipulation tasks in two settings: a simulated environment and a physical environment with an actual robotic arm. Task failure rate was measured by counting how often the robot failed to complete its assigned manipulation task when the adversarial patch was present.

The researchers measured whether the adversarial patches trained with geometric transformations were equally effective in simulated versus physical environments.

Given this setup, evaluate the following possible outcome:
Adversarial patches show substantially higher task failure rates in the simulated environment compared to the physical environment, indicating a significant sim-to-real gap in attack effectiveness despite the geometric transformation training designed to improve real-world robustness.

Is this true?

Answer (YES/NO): YES